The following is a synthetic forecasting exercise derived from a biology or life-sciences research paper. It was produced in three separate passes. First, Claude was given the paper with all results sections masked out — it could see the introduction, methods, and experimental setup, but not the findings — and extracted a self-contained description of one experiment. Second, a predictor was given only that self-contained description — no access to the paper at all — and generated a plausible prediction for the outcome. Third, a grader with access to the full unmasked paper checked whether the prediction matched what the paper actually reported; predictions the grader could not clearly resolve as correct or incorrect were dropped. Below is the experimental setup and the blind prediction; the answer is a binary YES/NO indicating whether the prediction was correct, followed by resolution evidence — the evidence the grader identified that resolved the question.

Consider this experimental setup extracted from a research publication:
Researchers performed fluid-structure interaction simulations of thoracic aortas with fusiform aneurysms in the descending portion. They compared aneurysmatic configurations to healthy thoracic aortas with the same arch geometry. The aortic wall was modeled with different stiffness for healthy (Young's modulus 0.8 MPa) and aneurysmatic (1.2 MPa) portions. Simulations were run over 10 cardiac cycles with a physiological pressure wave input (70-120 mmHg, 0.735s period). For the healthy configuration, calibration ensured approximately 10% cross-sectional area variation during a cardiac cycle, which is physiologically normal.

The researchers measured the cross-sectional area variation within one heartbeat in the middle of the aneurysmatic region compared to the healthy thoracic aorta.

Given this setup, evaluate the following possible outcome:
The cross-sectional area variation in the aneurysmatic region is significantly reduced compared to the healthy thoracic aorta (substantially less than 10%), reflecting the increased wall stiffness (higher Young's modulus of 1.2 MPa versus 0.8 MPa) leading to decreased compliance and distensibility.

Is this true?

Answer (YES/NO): YES